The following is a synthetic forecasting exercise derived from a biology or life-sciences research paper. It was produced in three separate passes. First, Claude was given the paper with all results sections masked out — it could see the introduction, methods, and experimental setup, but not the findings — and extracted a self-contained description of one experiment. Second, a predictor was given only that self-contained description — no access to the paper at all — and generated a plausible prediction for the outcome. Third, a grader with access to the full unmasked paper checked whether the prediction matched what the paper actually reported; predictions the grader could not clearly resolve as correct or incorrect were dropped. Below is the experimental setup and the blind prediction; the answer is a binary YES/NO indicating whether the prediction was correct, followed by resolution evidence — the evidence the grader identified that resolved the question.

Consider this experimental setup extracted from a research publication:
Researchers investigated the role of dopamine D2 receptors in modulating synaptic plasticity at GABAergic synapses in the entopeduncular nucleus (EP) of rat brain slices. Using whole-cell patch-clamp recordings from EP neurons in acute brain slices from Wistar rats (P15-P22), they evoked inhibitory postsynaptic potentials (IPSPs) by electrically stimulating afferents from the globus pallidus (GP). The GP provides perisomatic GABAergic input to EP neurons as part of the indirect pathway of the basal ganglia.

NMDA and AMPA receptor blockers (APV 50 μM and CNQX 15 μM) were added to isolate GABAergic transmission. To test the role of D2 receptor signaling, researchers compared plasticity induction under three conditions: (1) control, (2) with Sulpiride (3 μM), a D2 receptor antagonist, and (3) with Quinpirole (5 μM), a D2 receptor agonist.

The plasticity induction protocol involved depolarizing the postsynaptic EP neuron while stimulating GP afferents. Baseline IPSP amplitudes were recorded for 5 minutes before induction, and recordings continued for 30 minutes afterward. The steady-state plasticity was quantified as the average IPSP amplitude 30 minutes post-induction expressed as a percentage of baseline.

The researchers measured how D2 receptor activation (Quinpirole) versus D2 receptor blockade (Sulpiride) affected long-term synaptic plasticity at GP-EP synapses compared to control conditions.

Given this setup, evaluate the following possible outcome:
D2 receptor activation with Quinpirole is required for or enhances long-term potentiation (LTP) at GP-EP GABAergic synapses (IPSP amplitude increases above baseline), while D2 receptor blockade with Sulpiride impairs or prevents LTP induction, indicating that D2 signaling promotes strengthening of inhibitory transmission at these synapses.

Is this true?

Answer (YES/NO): NO